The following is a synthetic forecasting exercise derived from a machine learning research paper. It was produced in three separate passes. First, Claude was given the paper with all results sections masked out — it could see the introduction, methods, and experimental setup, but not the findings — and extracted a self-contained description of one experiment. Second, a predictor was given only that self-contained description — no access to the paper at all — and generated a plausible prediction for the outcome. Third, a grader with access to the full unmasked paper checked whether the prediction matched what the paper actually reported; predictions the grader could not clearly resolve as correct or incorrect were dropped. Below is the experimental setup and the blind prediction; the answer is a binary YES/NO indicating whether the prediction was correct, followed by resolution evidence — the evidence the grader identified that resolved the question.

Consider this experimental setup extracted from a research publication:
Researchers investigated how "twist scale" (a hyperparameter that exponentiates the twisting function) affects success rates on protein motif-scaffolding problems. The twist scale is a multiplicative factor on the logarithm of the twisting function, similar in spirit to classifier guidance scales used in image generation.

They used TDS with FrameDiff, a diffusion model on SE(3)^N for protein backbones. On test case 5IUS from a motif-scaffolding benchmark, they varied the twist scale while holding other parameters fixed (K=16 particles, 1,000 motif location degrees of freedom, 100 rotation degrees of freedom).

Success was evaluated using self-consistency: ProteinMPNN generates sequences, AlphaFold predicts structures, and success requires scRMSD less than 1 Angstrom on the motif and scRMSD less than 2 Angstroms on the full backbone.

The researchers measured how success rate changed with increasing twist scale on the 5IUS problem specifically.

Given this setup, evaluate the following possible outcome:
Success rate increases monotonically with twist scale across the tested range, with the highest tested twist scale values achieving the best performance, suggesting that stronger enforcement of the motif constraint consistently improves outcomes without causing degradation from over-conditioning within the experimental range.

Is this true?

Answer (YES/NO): YES